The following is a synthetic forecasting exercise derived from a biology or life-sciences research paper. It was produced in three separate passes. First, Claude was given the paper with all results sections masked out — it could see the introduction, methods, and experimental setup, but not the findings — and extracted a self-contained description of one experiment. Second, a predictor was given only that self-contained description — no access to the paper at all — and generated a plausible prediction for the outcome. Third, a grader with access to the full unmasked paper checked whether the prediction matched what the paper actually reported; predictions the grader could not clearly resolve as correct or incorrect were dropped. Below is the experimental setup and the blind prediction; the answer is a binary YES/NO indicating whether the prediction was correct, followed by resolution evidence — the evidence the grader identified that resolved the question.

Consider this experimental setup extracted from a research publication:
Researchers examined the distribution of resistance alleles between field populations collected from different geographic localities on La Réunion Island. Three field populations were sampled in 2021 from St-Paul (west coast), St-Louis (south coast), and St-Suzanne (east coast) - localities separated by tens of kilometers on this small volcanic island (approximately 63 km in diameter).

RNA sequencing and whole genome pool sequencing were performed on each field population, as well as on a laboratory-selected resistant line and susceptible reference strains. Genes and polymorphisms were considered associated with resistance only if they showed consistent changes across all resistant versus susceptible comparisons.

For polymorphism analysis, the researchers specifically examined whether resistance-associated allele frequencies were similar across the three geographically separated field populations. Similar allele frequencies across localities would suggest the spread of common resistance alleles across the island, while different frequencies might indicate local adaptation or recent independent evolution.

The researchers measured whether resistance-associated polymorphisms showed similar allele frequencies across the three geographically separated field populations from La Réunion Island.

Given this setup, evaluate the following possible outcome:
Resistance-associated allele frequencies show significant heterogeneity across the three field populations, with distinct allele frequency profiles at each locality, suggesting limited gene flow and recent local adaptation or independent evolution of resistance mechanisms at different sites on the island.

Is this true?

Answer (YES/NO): NO